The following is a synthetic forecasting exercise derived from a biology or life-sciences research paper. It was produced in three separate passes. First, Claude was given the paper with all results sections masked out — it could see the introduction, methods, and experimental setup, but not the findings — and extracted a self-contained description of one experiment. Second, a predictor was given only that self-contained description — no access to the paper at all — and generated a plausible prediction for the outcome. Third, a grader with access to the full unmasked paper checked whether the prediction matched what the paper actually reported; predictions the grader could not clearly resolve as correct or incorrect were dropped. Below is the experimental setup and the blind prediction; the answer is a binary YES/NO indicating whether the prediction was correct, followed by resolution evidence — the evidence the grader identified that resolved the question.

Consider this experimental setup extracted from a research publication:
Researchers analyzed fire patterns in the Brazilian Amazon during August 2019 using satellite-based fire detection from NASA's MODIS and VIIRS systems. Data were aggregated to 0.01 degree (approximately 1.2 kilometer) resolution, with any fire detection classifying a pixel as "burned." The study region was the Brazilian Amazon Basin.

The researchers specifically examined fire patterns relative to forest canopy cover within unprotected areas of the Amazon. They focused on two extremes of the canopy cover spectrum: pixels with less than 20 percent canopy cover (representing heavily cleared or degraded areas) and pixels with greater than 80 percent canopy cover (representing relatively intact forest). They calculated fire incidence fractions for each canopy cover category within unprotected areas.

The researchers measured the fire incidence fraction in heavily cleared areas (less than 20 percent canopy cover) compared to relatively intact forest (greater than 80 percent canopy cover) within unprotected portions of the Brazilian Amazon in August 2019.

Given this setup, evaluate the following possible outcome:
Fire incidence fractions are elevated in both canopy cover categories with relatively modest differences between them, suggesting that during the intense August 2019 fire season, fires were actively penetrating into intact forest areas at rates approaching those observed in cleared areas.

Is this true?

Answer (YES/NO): NO